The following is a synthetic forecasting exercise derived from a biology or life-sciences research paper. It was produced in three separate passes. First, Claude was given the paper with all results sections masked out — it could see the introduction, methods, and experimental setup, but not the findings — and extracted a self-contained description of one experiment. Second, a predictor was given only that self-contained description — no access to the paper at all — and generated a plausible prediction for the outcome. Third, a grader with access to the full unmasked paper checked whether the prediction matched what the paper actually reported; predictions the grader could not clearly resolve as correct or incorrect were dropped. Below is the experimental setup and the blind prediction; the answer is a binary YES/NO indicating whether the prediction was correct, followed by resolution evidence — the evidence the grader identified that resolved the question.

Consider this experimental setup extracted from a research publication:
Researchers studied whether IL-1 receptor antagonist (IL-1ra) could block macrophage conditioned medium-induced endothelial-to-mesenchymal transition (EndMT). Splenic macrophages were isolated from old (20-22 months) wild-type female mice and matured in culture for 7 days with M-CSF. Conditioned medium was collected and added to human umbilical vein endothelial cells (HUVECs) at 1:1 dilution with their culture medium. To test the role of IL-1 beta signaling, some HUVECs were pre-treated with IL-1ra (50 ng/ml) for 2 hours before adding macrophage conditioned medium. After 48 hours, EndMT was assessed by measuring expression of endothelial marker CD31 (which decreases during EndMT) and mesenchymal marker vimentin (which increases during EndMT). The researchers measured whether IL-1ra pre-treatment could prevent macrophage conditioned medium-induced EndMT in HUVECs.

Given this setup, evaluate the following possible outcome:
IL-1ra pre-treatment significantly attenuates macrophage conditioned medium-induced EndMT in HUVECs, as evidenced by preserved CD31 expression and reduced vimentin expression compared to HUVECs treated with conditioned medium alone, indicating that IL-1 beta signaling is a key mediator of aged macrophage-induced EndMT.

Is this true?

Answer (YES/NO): YES